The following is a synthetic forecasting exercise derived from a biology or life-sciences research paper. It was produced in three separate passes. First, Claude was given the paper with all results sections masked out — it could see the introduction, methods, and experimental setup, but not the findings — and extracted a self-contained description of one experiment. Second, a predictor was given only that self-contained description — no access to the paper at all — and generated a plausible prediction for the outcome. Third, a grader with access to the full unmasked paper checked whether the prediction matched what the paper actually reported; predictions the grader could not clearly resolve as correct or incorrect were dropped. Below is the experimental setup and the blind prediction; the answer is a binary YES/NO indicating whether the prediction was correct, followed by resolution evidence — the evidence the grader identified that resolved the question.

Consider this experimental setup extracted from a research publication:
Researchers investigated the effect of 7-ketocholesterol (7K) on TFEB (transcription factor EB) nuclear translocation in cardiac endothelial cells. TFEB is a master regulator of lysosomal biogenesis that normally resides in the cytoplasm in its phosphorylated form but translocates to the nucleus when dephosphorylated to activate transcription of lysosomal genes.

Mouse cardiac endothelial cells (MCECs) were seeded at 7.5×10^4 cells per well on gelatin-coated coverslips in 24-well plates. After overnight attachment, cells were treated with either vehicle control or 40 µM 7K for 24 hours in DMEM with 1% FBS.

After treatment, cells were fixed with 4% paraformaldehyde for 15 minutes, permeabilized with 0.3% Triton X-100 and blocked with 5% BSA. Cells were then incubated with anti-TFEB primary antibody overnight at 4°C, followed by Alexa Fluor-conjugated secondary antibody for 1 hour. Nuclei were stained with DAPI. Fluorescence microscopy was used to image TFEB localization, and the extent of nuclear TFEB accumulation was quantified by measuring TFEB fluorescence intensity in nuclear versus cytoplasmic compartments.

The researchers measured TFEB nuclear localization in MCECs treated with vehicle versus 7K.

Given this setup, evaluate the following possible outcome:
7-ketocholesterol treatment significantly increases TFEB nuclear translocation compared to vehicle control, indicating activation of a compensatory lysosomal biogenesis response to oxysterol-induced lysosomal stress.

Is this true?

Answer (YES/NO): YES